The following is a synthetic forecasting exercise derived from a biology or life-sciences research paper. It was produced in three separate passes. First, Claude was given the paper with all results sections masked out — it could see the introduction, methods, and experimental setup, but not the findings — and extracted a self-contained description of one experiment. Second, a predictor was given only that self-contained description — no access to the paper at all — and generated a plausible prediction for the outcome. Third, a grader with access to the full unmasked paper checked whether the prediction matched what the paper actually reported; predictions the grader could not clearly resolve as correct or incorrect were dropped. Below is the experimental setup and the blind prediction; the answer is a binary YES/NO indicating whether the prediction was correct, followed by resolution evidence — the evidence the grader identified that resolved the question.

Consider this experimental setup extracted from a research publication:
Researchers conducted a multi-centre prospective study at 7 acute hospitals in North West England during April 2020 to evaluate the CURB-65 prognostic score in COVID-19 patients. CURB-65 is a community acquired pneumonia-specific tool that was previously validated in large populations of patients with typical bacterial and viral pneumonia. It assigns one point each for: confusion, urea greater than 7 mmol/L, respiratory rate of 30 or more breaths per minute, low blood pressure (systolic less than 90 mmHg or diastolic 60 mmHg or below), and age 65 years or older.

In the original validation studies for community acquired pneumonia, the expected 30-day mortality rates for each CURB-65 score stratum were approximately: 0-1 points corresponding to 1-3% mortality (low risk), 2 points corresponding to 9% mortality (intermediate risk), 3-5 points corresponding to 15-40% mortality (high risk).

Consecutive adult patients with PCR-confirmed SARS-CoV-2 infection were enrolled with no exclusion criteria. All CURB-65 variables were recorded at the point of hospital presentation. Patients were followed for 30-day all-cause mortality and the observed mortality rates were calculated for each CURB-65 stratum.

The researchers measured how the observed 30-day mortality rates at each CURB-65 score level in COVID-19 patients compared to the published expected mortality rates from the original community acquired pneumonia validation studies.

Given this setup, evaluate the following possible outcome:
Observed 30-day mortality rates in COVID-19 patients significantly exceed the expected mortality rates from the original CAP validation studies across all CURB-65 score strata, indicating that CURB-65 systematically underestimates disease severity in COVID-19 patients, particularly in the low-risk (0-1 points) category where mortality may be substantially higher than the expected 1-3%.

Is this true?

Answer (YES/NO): YES